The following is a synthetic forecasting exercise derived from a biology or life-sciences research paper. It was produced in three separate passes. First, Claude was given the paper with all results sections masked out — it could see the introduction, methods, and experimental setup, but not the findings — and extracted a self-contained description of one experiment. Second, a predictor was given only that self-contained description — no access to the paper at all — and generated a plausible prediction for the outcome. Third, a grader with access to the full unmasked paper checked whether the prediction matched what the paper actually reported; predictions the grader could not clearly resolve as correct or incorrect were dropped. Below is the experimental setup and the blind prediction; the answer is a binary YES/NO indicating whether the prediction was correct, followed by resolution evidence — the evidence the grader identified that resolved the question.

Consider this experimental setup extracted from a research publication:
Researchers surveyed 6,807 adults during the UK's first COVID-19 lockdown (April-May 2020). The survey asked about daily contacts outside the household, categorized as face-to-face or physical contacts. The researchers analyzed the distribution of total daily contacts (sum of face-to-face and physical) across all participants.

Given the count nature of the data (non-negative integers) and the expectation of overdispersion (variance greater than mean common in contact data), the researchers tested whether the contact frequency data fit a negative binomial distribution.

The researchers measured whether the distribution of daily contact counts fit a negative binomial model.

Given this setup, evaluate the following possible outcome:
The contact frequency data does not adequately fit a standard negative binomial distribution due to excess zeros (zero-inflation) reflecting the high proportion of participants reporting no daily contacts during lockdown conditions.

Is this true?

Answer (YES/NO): NO